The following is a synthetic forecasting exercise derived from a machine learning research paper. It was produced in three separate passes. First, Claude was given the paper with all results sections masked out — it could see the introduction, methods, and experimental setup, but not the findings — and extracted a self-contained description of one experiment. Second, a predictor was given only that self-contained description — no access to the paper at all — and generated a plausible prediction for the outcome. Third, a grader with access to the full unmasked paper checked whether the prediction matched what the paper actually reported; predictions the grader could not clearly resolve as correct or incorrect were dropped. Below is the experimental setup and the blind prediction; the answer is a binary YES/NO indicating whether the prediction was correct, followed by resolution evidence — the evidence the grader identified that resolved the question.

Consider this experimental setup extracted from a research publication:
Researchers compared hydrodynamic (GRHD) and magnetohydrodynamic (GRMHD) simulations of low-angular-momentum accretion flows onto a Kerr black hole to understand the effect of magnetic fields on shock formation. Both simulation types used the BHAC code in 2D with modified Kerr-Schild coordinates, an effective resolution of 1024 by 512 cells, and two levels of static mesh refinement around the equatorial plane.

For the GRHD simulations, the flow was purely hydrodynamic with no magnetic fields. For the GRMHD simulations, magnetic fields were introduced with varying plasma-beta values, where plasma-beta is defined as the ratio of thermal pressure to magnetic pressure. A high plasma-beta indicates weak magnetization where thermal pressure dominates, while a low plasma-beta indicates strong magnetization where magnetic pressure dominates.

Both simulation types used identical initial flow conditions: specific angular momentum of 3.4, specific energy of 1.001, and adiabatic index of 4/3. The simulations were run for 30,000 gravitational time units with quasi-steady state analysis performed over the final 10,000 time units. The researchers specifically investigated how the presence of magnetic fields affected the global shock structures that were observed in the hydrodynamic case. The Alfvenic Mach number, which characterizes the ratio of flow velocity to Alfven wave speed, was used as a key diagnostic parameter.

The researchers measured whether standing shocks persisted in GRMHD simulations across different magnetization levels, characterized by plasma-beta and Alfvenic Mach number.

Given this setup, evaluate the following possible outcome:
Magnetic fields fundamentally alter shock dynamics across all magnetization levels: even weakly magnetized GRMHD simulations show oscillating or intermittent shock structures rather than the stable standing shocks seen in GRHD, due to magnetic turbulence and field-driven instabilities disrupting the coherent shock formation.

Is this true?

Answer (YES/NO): NO